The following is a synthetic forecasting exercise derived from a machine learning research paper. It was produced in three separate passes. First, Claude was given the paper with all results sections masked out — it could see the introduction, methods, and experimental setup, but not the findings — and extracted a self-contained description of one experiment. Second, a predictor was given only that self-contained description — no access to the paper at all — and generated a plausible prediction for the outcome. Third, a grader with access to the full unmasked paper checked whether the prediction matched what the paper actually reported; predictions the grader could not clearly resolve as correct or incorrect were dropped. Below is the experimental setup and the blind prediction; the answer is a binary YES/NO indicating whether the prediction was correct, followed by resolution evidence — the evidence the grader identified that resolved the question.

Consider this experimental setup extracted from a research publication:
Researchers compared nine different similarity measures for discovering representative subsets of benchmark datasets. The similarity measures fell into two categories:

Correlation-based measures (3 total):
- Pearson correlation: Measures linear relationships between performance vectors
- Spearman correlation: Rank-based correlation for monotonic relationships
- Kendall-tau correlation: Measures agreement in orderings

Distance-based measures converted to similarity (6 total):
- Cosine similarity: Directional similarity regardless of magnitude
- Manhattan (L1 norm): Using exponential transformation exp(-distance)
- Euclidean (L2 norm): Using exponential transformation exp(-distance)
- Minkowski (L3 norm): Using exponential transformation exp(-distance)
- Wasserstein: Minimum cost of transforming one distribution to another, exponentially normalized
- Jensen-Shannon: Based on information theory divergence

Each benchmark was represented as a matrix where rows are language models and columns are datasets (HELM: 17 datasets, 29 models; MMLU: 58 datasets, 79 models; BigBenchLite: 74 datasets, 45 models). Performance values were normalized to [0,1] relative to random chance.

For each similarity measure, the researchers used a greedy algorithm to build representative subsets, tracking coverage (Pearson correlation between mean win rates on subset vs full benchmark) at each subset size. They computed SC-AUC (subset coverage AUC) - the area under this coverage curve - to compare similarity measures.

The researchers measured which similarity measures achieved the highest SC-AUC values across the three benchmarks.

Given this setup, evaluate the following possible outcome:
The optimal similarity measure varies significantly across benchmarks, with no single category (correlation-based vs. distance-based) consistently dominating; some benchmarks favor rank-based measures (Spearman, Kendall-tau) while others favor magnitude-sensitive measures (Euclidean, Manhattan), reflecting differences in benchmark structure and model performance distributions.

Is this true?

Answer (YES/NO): NO